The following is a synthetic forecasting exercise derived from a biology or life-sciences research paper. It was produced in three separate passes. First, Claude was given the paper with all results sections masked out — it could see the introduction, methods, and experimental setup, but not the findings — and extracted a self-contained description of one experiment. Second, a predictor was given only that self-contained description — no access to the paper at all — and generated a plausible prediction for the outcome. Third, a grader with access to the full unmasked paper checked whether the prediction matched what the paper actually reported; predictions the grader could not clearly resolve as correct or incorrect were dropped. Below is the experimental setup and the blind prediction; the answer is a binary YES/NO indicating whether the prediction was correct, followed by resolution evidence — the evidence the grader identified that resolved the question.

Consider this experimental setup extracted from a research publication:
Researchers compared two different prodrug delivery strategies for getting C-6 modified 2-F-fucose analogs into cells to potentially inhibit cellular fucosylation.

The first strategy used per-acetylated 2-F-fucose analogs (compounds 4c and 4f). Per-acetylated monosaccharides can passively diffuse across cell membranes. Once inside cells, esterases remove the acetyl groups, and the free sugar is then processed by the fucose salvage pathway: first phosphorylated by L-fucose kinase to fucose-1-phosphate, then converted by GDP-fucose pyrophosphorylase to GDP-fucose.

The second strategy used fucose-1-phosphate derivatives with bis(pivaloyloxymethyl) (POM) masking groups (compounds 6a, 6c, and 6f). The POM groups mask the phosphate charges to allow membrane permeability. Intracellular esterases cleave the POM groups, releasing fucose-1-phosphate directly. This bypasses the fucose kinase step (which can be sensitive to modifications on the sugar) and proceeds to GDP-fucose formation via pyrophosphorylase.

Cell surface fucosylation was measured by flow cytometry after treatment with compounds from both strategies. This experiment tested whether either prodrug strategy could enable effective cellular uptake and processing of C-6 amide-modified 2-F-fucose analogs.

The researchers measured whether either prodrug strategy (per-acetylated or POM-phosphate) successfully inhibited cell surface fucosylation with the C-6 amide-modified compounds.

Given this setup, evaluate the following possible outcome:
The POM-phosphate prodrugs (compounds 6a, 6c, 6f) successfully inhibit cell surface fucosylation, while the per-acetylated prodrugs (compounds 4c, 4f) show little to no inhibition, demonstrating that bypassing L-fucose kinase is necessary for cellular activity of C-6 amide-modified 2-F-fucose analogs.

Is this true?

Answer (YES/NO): NO